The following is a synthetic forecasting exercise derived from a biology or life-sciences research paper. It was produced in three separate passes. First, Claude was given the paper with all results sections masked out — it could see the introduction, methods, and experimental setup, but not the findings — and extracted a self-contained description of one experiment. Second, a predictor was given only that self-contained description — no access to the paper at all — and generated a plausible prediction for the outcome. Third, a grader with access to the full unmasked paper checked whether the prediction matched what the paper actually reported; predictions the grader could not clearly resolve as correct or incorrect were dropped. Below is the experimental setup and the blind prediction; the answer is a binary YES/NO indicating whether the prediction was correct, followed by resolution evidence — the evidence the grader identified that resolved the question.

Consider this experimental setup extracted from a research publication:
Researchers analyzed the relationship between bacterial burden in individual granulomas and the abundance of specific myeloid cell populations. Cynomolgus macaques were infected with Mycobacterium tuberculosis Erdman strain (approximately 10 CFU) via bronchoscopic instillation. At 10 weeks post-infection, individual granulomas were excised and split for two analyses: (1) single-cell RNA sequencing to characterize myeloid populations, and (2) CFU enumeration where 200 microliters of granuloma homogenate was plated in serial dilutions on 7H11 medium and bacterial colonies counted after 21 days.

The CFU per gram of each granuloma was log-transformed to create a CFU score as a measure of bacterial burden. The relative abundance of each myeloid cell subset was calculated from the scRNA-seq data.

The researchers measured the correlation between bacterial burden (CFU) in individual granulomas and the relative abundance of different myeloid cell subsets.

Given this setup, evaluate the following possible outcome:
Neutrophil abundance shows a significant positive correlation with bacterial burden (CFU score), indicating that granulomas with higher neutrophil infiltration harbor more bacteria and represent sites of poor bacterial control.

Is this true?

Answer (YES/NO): NO